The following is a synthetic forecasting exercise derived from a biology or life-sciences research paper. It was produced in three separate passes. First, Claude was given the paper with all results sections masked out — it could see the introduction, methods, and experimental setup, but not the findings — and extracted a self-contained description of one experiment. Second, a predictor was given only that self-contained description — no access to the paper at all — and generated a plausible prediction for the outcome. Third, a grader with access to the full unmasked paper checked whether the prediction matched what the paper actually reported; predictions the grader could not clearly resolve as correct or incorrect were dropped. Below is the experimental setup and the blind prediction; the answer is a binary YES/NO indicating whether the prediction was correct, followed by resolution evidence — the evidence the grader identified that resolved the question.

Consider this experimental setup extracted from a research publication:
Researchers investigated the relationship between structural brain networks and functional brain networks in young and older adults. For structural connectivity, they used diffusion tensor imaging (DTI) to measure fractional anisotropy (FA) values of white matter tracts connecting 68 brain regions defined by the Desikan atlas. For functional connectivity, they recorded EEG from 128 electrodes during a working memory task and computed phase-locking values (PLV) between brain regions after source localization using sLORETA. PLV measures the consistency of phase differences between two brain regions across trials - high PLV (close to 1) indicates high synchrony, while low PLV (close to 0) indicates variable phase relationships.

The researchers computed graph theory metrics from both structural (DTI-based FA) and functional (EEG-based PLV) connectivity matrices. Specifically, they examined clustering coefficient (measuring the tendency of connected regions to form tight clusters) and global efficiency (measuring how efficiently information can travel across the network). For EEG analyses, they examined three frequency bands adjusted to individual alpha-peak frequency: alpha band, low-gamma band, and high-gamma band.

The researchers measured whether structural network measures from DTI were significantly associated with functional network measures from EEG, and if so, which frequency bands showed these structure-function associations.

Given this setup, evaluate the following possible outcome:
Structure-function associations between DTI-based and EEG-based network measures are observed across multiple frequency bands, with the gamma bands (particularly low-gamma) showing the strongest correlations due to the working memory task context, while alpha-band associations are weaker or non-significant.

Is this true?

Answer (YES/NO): NO